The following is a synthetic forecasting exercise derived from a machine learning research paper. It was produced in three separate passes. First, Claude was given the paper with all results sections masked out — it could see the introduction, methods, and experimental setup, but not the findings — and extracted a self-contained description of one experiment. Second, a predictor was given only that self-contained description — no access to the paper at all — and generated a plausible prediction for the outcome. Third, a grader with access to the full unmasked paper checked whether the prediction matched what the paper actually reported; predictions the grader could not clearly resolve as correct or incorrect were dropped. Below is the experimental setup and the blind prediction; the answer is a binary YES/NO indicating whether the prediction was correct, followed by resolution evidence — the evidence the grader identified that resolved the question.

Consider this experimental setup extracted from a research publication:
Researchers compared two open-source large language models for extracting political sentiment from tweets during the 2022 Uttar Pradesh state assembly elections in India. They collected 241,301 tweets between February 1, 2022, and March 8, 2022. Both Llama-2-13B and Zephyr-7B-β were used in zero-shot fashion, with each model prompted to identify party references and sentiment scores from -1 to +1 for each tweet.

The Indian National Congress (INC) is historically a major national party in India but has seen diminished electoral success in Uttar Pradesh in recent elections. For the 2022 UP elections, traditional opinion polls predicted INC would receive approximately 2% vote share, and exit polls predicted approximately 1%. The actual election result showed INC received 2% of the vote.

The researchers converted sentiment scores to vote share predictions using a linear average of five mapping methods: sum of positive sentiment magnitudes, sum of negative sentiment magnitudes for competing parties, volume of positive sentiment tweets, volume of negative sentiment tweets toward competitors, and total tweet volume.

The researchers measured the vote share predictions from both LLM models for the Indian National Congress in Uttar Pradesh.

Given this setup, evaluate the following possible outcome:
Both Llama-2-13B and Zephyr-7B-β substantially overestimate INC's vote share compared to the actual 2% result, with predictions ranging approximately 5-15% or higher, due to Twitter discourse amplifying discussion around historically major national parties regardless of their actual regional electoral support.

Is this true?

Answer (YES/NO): YES